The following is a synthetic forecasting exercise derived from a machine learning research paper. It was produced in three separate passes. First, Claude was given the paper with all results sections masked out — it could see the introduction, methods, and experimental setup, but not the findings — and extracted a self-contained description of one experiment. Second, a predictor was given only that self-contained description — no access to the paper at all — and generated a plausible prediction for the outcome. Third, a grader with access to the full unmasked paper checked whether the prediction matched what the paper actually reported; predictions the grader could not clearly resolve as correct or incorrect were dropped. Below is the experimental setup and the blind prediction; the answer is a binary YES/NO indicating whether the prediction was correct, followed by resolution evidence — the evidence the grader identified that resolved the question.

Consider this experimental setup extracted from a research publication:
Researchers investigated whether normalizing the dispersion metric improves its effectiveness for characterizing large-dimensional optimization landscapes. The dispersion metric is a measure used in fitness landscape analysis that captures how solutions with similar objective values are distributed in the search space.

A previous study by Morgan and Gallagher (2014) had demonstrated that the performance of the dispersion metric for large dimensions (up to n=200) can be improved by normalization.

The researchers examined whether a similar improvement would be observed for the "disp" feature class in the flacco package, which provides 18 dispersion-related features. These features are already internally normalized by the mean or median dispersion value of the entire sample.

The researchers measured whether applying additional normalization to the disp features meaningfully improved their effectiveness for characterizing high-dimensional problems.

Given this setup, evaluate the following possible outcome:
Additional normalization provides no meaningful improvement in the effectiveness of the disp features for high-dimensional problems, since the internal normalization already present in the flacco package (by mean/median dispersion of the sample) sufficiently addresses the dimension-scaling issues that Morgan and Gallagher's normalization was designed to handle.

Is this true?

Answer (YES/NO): YES